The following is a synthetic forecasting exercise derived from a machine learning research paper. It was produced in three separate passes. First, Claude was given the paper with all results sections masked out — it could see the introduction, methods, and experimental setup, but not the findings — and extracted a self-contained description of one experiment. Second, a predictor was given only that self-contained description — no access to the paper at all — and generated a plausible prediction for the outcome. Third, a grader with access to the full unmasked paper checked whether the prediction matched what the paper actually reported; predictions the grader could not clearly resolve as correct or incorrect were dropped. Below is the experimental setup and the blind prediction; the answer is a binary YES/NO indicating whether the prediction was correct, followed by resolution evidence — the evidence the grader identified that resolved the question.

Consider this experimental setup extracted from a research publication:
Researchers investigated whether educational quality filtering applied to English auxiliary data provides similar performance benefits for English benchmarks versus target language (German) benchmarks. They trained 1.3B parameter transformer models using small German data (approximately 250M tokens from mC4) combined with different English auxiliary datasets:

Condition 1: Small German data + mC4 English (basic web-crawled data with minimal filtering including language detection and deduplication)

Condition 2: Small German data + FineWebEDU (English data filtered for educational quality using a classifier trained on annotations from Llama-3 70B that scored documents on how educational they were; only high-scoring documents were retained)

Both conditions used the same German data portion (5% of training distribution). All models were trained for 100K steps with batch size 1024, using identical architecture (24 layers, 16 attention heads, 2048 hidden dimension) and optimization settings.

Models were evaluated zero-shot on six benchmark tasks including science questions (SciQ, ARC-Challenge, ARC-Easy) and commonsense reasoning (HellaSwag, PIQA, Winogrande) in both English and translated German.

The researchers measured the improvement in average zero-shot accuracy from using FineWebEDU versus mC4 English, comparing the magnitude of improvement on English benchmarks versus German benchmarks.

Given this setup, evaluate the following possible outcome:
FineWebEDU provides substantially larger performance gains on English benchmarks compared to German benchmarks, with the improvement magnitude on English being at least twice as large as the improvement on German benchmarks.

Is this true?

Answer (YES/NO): YES